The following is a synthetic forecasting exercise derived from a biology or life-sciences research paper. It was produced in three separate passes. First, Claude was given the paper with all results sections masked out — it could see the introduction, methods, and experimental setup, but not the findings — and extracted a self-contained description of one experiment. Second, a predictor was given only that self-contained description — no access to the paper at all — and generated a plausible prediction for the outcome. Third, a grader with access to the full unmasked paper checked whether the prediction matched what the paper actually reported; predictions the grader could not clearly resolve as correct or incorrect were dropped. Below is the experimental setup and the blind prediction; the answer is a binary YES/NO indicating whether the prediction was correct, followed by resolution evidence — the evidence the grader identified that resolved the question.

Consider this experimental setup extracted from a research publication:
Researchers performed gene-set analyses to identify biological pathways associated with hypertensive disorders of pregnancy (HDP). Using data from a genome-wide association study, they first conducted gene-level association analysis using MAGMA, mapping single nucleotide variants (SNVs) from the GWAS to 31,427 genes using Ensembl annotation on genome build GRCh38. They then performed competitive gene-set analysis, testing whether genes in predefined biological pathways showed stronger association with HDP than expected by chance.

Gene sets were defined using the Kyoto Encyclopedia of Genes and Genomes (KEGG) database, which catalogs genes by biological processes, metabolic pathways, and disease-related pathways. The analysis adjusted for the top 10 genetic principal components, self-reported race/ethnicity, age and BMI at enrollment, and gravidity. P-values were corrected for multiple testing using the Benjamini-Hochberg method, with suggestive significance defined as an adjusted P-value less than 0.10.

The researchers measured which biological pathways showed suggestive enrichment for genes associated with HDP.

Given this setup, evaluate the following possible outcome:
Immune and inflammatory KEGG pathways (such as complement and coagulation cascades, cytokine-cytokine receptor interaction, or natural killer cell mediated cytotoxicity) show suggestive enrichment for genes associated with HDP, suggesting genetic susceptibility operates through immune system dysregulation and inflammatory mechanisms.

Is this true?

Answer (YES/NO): NO